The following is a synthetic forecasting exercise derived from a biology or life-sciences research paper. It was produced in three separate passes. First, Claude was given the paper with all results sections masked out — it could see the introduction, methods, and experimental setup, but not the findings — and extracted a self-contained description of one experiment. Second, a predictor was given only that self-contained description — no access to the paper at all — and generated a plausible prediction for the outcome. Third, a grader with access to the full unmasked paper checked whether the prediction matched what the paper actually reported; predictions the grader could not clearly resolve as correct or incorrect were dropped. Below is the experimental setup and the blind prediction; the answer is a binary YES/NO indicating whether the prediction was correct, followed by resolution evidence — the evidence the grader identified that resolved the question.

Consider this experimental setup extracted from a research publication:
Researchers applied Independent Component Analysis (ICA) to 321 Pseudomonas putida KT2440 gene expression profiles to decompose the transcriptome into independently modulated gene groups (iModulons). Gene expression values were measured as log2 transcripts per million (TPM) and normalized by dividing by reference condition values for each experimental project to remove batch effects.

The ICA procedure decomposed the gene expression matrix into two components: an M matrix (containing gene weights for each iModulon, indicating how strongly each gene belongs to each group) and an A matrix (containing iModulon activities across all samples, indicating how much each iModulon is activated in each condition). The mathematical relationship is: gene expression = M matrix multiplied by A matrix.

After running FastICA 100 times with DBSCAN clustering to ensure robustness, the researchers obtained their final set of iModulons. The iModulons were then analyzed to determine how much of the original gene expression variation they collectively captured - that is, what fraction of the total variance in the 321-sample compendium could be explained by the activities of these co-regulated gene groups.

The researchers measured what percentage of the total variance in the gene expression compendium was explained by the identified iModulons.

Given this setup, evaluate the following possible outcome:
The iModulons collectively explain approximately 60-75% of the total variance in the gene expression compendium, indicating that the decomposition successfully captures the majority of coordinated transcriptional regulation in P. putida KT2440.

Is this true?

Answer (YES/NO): NO